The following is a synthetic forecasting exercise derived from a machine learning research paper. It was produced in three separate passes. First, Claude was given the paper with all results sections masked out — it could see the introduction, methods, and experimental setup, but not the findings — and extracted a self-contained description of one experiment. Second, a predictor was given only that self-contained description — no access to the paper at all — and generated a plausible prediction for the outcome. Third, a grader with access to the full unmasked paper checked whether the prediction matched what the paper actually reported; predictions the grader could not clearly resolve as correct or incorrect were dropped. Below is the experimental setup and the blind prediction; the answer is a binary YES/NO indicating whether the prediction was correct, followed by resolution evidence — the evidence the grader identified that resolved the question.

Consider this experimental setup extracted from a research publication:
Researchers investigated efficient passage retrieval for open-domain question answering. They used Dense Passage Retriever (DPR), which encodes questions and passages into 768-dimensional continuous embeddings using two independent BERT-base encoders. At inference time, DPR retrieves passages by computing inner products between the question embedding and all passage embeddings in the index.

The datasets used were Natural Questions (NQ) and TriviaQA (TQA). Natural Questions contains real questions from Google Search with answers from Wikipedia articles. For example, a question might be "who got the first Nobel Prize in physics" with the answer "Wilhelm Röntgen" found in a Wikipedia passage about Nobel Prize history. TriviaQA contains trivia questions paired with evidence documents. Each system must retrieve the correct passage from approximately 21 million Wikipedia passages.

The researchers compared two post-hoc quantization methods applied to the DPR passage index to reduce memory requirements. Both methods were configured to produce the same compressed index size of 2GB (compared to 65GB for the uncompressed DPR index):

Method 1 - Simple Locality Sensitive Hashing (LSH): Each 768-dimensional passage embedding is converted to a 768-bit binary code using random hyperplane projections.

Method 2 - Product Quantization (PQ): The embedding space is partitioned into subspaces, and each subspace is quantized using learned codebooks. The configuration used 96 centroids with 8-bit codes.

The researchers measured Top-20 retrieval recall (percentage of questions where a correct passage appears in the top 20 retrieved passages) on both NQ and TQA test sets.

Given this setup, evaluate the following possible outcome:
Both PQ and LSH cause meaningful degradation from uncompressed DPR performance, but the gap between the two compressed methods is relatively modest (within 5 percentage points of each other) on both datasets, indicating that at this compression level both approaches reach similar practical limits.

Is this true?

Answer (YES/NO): NO